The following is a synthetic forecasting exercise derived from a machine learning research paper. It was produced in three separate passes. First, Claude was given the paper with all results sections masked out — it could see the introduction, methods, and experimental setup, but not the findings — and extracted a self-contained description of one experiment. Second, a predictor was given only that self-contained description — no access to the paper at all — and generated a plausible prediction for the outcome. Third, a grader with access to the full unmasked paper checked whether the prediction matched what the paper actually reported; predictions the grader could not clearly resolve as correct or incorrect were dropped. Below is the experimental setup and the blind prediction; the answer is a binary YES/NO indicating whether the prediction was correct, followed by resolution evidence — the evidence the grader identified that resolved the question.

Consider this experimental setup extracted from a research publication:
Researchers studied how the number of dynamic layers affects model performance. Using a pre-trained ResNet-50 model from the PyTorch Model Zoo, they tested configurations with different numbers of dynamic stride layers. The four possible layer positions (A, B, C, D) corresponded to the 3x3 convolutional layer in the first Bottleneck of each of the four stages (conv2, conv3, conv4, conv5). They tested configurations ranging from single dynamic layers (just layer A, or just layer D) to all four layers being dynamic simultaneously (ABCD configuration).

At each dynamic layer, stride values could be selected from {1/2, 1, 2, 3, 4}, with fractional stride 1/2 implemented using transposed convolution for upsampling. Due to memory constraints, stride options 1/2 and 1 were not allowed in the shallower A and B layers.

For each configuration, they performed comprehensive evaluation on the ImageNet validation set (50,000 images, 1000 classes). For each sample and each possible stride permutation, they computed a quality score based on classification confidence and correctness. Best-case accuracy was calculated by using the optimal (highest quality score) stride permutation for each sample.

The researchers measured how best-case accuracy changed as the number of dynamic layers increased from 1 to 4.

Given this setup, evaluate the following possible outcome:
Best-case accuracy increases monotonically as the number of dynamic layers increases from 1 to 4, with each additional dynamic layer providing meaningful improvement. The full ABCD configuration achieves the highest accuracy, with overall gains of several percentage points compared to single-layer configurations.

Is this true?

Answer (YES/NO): YES